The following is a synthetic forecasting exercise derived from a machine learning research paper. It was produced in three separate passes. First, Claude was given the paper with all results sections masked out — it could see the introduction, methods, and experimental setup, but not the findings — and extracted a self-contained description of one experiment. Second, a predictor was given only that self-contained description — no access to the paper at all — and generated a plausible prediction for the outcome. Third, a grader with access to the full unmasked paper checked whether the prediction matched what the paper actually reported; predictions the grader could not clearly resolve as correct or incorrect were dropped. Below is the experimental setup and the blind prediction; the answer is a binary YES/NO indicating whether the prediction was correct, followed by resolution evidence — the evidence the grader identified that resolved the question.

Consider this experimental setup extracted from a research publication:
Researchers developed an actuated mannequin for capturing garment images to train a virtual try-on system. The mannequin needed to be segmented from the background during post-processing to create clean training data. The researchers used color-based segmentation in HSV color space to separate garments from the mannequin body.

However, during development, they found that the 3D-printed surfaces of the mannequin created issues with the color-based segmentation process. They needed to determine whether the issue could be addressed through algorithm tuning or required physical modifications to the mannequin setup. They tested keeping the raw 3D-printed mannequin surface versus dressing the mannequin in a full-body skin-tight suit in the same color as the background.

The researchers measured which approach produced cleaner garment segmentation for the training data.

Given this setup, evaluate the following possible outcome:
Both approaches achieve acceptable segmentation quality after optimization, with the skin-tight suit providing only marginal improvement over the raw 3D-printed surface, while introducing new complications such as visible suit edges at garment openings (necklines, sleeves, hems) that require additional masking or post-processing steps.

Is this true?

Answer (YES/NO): NO